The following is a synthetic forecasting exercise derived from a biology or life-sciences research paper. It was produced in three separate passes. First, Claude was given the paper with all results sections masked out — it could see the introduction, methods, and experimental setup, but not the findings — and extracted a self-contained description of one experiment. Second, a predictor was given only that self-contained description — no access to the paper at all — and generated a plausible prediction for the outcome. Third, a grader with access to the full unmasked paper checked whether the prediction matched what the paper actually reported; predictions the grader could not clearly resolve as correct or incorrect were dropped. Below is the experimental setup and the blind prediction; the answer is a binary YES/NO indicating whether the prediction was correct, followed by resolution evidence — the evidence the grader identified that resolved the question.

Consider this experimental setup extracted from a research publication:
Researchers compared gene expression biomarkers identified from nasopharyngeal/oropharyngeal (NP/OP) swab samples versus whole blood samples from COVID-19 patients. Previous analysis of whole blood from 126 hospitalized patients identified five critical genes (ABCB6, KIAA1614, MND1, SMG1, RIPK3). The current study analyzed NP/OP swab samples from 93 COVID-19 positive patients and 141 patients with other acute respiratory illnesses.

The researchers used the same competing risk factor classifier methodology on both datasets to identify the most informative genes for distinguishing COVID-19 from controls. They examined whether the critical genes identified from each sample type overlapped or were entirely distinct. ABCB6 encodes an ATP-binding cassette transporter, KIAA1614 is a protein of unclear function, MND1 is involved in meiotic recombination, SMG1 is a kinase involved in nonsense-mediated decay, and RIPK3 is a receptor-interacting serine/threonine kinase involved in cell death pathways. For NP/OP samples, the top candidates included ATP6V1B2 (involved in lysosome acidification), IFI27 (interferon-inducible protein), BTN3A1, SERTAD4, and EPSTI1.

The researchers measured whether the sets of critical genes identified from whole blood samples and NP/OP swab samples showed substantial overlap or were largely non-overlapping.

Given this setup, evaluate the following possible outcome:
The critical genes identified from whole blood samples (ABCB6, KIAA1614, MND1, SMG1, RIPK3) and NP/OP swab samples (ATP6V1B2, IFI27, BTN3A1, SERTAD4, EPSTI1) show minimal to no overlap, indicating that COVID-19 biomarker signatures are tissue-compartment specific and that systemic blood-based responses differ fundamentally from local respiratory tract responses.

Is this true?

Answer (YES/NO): YES